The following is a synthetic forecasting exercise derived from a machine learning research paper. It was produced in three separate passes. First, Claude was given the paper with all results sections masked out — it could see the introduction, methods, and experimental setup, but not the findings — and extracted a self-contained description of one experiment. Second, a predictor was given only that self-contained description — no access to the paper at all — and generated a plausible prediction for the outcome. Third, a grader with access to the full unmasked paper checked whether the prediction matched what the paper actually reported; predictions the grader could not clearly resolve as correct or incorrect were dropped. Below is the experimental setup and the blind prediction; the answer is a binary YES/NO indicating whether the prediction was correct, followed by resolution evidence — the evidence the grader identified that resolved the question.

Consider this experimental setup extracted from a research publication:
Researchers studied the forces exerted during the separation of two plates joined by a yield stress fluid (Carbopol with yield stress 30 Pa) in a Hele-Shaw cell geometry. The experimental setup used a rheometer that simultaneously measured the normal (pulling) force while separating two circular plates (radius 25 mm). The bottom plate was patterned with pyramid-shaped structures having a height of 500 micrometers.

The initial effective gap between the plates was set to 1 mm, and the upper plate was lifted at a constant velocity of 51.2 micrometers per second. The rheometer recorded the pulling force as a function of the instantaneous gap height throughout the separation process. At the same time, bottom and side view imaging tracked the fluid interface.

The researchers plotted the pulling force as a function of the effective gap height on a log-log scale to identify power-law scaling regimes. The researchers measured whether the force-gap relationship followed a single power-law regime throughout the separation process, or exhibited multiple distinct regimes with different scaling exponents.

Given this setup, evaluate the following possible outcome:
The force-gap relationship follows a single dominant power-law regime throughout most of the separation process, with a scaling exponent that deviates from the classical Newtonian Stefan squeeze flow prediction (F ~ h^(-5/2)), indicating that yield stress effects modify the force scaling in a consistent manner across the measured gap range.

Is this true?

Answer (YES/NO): NO